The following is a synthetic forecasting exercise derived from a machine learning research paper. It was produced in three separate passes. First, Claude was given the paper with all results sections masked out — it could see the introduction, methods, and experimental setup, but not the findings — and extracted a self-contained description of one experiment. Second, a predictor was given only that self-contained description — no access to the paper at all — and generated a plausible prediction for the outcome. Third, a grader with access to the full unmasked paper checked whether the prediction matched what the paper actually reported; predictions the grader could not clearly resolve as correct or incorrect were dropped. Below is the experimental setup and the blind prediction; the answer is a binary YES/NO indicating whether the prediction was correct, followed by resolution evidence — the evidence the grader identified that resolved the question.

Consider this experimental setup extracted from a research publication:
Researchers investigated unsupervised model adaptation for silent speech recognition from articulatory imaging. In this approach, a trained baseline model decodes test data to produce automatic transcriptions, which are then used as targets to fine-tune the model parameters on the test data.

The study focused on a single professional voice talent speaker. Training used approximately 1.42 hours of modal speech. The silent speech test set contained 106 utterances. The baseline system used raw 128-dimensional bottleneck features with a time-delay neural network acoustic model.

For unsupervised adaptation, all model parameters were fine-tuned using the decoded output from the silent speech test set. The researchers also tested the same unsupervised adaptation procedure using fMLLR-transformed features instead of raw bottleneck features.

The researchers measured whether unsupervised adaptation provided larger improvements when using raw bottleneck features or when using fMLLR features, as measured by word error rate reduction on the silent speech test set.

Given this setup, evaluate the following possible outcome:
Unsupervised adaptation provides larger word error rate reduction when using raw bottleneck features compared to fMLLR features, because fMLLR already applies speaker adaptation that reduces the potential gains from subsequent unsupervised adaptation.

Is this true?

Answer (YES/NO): YES